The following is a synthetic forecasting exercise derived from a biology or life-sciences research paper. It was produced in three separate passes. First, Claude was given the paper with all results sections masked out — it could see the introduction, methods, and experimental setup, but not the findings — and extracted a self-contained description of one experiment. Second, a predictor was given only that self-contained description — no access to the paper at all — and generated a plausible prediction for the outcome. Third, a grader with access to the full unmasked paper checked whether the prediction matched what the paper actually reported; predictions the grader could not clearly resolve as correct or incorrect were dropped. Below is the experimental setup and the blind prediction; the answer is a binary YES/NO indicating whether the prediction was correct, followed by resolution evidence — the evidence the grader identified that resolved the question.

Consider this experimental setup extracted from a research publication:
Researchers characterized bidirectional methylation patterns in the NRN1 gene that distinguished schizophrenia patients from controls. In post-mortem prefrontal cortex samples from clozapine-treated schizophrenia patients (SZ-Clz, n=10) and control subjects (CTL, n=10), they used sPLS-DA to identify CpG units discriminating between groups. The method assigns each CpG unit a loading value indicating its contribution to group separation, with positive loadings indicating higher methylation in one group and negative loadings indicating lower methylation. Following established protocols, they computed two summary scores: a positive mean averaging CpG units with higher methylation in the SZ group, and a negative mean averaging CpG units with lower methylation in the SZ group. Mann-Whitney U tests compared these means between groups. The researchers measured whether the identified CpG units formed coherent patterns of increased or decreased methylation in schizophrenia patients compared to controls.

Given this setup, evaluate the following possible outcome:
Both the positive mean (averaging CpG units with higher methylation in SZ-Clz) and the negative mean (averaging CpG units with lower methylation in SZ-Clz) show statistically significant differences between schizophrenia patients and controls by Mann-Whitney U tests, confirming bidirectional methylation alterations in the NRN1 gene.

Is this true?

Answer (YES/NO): NO